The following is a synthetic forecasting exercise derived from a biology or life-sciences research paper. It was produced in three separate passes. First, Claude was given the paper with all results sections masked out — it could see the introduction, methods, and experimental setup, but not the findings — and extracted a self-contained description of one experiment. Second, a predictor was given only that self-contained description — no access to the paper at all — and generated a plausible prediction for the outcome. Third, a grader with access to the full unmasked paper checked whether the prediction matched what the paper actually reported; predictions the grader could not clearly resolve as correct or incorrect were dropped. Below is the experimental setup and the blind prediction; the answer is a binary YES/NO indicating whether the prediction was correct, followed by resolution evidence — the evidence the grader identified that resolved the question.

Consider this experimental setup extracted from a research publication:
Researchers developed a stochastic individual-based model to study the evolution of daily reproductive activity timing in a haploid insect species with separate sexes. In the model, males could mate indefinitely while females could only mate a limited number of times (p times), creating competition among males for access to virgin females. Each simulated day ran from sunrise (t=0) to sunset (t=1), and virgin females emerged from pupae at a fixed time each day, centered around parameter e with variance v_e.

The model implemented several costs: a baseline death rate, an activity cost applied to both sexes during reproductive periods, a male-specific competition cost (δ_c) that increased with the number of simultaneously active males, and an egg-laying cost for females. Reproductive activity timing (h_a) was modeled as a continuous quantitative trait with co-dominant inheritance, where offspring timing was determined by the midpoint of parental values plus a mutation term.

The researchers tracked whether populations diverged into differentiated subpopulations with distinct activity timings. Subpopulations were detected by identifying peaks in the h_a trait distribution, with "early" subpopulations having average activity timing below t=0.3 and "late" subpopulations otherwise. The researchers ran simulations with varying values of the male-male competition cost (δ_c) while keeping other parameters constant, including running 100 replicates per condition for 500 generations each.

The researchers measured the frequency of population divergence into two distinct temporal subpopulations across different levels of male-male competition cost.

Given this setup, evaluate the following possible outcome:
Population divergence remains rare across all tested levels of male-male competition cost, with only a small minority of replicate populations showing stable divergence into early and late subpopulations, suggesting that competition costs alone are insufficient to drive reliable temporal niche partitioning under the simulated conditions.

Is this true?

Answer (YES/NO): NO